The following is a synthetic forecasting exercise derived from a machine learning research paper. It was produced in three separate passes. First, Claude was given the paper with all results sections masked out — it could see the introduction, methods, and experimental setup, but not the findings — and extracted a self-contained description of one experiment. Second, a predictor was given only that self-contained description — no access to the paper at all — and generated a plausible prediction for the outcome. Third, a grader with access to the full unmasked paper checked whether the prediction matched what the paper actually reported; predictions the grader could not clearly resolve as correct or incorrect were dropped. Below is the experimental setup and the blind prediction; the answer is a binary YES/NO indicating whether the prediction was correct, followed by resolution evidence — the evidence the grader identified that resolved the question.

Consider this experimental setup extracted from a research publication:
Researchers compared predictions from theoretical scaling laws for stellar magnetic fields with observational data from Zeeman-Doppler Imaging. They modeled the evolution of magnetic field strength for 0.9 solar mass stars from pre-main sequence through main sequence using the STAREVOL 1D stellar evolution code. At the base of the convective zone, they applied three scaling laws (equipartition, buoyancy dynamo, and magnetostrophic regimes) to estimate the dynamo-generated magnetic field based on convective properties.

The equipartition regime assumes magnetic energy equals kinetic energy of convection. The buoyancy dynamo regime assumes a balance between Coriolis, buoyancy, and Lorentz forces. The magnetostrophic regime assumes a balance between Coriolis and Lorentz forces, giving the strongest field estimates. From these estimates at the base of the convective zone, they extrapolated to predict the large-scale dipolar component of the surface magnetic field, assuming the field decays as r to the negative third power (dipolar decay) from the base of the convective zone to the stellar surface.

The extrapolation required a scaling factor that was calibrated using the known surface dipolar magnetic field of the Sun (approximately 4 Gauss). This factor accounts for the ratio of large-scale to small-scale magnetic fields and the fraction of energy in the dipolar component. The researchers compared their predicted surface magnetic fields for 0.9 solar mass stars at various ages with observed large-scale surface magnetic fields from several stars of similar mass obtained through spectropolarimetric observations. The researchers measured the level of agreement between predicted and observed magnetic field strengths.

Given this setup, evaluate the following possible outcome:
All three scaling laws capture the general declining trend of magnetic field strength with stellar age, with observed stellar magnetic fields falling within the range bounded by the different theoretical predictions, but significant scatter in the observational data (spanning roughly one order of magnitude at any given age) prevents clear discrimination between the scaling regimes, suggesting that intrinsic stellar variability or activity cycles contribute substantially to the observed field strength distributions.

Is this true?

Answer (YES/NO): NO